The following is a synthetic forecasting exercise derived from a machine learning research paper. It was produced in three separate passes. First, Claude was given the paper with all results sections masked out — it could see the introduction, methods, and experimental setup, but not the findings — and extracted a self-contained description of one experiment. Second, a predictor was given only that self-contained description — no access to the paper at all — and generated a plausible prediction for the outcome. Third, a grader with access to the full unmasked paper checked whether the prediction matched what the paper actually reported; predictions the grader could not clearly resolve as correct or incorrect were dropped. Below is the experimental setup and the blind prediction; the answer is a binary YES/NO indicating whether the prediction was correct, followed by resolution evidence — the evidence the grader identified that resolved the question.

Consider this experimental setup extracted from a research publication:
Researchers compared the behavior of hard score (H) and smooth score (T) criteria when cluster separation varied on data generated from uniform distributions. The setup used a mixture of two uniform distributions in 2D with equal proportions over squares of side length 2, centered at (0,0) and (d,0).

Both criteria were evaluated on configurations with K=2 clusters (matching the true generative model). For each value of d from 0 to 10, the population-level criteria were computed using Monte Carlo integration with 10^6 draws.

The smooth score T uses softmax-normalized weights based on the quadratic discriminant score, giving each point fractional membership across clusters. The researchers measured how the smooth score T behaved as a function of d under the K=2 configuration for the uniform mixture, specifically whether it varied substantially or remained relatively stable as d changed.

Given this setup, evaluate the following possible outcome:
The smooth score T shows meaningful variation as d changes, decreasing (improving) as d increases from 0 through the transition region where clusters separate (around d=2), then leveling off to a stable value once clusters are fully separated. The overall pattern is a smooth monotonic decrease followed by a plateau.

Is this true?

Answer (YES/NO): NO